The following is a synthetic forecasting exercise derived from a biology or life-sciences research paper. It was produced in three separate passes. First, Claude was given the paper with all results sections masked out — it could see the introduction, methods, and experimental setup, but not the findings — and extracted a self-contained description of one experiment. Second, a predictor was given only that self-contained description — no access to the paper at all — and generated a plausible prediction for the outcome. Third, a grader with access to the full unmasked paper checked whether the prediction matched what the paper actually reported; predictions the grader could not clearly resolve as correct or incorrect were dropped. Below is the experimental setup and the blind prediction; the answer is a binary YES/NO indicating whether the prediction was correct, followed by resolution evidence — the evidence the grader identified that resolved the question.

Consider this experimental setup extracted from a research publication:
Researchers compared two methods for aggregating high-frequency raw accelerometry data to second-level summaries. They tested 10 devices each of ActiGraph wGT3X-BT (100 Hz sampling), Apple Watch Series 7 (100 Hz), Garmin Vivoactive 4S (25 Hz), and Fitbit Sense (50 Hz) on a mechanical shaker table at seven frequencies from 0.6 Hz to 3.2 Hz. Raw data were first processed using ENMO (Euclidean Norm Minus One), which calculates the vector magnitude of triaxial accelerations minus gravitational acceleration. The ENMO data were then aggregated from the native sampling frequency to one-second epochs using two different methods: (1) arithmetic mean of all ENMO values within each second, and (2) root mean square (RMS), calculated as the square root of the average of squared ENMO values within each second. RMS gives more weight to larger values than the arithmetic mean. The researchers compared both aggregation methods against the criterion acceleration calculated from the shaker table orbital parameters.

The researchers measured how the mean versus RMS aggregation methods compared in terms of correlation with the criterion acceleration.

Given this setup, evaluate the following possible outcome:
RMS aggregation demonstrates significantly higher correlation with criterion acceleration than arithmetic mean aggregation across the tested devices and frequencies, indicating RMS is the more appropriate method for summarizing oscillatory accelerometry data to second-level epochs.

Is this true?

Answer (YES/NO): NO